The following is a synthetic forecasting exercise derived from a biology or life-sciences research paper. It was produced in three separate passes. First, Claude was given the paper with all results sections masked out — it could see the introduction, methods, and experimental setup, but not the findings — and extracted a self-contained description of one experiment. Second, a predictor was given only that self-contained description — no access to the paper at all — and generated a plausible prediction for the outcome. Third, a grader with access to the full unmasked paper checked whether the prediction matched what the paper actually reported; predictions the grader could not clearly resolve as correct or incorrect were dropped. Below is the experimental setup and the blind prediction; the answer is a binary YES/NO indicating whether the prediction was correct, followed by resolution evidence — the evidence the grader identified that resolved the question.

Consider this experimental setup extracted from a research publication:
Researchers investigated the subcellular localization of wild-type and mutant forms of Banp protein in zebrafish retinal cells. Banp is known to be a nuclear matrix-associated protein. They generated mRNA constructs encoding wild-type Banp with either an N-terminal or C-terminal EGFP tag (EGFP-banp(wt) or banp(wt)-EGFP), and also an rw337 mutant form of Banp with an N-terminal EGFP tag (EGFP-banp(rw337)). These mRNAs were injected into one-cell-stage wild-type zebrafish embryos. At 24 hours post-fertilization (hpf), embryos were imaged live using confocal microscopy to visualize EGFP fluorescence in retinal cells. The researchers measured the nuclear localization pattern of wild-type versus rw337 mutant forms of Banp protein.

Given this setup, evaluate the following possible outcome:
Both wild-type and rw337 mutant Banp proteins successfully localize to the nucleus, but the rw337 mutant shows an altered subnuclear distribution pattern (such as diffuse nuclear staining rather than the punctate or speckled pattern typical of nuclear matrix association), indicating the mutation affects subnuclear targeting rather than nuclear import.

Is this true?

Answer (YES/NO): NO